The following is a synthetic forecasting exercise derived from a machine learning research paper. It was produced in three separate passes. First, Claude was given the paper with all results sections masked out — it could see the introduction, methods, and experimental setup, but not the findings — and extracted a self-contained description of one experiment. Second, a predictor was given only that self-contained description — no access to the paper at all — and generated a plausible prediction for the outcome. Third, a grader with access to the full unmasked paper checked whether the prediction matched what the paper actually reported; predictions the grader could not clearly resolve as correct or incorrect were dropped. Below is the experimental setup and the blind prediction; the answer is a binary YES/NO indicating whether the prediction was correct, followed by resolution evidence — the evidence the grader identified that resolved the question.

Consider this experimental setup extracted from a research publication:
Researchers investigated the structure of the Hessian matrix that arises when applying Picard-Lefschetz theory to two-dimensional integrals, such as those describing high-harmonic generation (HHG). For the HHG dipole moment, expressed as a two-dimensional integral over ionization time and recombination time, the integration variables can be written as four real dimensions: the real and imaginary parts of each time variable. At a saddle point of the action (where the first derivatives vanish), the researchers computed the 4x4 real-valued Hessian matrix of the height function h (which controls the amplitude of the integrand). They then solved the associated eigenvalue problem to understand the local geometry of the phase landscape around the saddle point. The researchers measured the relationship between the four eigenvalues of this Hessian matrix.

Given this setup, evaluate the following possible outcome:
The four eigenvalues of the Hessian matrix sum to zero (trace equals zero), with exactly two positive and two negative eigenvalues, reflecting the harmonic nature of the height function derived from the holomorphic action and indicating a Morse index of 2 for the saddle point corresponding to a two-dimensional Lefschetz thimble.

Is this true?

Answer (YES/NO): YES